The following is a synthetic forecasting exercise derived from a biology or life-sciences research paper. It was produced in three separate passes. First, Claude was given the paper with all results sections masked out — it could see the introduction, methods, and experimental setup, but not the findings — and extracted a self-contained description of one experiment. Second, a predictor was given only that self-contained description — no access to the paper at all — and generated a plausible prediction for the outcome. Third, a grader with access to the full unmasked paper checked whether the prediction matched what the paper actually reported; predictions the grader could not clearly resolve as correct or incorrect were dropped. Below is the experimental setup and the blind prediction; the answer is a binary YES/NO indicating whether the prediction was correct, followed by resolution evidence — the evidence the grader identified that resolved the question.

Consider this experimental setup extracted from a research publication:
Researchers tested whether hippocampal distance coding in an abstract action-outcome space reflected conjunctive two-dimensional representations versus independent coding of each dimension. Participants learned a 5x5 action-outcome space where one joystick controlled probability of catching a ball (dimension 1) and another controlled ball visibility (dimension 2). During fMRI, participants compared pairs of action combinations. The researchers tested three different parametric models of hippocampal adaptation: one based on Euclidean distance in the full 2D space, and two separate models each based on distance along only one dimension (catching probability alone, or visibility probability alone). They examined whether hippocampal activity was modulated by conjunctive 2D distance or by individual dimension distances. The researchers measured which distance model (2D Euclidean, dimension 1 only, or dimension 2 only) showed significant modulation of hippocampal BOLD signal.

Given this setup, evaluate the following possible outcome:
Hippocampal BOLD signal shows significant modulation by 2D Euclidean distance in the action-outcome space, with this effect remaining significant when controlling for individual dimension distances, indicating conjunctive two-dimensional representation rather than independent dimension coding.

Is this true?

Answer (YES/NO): NO